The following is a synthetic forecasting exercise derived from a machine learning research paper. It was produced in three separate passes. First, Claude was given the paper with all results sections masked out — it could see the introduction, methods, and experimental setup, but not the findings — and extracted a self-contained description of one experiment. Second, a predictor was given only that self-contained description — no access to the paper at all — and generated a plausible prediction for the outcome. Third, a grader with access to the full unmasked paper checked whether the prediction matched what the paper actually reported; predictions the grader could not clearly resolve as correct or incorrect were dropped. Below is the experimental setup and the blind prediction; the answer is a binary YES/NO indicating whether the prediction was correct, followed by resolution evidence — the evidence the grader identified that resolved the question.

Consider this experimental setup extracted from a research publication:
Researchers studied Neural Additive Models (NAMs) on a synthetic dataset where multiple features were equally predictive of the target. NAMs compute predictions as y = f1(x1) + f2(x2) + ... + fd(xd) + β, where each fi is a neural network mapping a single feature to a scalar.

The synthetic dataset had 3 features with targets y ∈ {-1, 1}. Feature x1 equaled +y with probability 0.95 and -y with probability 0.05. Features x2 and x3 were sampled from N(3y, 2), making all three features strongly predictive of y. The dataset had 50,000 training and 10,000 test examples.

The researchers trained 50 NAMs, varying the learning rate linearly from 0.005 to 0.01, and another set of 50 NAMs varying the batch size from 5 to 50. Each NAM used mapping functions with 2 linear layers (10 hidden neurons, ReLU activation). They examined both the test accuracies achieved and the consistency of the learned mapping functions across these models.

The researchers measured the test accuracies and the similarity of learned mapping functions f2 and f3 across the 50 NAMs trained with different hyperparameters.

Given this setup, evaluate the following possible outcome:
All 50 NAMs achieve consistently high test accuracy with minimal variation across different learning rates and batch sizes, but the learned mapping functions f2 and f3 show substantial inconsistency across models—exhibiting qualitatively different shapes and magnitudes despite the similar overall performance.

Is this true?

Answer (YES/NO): YES